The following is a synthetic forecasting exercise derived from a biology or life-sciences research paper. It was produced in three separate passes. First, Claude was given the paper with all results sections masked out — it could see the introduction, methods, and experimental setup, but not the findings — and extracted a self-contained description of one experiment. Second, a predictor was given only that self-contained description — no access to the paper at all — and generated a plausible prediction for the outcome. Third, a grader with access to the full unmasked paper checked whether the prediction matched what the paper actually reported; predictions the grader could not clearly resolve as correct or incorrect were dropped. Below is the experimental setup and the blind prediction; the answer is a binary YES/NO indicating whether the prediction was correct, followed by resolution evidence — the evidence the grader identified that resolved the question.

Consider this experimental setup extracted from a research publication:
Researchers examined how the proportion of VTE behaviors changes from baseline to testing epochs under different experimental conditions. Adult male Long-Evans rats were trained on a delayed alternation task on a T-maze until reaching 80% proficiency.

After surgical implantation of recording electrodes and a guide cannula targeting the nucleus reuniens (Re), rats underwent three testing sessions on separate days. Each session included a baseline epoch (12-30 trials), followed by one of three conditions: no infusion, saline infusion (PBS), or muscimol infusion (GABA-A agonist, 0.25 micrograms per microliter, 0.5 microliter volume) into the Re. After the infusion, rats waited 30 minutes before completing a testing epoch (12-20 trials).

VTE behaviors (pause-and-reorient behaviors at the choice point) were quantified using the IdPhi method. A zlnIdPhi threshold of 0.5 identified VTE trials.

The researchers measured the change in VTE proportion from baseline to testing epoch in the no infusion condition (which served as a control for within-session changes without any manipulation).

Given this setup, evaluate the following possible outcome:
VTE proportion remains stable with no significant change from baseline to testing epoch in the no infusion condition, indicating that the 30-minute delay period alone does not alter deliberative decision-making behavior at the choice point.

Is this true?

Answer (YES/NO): NO